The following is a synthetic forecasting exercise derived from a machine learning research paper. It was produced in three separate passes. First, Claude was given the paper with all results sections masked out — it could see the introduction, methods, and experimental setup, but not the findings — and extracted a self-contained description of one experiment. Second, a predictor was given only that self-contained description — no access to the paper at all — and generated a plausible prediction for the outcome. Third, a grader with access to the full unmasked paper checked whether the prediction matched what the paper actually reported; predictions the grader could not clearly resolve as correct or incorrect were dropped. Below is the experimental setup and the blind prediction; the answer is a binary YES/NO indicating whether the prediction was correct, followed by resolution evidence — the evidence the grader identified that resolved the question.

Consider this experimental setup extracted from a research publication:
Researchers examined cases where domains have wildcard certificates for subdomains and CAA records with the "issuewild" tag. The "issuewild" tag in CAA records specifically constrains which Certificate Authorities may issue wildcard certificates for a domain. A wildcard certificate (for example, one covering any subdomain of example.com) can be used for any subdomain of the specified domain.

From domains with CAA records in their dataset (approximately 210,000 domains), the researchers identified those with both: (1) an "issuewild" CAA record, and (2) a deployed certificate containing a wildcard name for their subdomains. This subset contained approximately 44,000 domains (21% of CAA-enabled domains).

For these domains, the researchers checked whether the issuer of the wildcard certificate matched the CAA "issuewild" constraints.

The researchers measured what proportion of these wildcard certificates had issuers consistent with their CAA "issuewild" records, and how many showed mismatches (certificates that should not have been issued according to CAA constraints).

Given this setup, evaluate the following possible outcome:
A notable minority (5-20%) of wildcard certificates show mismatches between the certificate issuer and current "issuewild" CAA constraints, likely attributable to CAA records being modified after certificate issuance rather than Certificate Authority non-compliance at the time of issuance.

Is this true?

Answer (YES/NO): NO